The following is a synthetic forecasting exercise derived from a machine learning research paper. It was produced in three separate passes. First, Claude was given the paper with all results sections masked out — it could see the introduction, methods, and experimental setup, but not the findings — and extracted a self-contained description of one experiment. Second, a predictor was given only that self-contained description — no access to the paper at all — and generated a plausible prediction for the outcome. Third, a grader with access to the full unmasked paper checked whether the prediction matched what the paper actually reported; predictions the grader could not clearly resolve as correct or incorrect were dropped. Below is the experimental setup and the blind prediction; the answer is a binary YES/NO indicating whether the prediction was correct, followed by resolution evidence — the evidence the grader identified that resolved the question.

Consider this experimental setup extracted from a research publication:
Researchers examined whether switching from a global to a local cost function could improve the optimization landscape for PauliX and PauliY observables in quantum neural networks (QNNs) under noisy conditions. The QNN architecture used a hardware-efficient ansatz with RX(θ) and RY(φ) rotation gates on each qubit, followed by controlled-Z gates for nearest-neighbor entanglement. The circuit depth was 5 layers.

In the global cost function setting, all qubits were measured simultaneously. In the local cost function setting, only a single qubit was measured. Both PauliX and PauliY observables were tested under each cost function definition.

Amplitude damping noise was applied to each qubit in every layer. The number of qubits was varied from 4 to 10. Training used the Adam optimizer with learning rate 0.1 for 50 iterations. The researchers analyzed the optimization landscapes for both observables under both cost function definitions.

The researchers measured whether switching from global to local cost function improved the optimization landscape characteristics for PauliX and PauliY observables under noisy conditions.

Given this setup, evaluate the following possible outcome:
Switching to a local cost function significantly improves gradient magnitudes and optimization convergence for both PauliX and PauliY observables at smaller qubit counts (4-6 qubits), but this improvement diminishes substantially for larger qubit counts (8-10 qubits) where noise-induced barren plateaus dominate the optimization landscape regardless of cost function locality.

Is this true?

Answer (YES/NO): NO